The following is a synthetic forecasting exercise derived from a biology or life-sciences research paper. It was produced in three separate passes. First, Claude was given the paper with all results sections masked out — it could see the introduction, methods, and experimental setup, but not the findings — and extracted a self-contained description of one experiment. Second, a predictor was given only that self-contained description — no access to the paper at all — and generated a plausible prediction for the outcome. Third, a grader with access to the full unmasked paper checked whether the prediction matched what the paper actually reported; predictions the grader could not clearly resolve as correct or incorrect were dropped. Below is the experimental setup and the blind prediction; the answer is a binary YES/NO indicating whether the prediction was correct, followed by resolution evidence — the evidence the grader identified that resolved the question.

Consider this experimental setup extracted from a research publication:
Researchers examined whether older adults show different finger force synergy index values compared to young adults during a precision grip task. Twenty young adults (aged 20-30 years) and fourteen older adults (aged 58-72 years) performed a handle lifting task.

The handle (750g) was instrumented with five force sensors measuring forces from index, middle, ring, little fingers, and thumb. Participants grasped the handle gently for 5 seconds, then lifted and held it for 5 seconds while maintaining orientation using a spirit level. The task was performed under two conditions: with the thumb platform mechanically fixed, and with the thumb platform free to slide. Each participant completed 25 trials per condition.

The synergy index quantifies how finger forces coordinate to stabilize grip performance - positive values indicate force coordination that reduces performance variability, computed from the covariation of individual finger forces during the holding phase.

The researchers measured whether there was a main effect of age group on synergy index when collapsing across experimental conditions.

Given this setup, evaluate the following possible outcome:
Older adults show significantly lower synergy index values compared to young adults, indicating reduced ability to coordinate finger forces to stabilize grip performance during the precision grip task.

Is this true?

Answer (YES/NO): NO